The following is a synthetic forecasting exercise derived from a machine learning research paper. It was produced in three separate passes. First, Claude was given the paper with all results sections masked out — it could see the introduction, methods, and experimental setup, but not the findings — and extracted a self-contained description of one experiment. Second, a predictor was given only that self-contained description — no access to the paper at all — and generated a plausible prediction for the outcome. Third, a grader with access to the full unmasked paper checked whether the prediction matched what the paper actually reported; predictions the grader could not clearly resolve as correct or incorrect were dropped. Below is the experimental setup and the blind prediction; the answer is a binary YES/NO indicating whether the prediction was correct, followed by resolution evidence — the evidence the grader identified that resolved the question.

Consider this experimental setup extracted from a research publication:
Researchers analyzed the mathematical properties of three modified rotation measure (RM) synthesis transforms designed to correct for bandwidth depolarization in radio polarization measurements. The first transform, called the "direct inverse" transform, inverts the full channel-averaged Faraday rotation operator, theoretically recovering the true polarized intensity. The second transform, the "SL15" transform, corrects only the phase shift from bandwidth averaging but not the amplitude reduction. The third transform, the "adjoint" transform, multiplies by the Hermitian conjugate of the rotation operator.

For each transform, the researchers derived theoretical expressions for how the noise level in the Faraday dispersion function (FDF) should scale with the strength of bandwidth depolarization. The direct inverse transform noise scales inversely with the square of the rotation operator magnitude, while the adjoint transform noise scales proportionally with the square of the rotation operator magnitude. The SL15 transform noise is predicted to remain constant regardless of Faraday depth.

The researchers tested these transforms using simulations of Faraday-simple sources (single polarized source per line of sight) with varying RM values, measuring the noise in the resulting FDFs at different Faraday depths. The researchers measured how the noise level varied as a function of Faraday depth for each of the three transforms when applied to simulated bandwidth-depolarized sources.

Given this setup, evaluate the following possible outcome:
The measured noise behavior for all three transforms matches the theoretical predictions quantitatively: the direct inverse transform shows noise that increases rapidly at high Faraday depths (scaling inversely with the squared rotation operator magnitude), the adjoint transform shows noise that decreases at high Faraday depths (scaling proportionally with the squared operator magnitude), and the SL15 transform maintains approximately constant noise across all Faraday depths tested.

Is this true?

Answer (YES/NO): YES